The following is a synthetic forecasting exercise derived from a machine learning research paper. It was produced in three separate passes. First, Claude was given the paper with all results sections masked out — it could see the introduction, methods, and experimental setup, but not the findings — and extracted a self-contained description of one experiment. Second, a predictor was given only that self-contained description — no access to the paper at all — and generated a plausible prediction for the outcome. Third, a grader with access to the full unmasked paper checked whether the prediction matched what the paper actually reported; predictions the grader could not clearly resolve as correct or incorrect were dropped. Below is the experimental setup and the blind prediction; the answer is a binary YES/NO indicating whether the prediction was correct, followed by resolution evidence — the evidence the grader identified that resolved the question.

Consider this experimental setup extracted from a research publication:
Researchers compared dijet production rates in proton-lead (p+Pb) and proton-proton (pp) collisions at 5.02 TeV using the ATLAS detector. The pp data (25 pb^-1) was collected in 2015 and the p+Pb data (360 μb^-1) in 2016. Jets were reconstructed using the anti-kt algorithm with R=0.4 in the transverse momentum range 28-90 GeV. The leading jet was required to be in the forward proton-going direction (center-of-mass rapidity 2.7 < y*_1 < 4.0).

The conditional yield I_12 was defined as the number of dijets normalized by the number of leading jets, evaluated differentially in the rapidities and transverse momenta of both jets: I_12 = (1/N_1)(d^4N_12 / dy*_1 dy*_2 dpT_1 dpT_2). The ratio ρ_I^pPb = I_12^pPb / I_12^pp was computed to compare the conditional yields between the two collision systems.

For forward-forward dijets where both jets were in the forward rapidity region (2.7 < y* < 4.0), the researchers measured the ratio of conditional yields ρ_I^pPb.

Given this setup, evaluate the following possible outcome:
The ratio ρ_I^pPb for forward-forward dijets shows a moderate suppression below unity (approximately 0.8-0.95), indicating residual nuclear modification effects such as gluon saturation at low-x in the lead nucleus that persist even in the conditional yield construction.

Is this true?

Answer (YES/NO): YES